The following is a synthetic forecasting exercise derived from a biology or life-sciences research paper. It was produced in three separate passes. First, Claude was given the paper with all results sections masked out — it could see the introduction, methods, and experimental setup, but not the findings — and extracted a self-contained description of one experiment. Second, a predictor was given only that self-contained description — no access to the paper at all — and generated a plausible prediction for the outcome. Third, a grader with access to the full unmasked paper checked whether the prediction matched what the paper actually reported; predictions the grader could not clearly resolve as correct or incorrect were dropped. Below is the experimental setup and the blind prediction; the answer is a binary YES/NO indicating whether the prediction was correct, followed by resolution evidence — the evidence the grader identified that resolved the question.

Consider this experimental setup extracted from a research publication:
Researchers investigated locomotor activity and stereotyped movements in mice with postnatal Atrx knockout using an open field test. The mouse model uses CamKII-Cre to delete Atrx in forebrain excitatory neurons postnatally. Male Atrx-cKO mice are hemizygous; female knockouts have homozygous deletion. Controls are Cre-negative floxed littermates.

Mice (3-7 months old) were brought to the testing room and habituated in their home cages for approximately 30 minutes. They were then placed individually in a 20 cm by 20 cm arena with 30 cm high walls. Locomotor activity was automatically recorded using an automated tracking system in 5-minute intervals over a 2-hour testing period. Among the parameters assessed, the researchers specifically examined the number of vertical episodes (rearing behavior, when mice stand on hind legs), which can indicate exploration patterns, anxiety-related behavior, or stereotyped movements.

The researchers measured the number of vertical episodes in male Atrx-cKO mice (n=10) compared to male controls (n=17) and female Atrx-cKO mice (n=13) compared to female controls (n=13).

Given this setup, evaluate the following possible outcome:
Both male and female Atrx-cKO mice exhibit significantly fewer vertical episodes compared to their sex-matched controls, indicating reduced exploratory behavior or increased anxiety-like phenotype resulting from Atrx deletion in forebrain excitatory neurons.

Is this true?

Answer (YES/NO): NO